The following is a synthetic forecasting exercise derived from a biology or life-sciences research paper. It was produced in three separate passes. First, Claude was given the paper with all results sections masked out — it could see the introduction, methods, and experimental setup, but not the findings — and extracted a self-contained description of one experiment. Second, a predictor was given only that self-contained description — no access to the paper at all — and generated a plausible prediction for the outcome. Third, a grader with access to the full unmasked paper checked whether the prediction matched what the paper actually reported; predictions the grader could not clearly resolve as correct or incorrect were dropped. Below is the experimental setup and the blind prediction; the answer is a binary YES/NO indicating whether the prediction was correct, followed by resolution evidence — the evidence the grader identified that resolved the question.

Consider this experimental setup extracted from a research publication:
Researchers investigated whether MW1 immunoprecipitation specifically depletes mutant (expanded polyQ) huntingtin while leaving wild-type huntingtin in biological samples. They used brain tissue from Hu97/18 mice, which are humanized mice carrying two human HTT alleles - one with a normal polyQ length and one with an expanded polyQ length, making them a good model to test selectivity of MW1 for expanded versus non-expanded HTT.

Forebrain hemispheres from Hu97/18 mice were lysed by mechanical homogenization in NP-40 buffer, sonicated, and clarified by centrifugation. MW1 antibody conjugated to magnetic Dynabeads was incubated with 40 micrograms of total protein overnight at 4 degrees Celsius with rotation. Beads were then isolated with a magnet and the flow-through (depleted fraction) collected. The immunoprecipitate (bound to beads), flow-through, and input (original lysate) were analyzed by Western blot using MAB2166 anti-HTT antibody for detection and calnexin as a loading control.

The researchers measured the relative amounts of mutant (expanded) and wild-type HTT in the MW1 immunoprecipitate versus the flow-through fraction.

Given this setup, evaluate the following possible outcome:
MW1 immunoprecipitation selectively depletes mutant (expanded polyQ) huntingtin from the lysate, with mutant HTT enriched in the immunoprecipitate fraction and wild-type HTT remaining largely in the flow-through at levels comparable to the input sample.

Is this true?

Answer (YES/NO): NO